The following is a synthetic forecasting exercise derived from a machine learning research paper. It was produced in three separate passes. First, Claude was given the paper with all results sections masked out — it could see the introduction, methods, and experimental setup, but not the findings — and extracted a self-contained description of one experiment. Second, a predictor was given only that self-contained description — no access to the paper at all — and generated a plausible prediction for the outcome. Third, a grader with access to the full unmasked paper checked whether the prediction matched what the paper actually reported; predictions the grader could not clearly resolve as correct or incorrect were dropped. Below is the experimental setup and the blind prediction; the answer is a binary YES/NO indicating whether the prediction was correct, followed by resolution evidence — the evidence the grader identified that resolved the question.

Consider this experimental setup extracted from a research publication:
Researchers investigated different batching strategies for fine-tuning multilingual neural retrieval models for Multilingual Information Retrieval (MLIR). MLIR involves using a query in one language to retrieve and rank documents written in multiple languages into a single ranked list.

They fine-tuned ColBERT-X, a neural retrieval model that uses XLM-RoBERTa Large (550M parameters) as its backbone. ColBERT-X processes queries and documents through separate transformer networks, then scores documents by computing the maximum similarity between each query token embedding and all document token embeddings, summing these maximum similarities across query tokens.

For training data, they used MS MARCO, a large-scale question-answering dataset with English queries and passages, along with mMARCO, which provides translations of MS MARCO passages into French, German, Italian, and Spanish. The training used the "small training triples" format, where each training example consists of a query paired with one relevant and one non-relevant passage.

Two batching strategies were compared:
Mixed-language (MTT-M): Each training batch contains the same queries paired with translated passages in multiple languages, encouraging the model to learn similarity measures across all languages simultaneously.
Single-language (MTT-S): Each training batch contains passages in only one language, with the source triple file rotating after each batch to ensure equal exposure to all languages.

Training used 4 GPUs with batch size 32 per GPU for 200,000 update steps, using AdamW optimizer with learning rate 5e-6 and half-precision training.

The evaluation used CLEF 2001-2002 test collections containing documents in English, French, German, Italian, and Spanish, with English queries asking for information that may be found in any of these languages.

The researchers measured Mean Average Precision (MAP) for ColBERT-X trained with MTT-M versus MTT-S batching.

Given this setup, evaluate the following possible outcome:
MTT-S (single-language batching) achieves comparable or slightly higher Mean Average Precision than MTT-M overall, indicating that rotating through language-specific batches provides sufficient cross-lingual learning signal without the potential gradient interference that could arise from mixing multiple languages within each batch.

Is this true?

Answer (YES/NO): NO